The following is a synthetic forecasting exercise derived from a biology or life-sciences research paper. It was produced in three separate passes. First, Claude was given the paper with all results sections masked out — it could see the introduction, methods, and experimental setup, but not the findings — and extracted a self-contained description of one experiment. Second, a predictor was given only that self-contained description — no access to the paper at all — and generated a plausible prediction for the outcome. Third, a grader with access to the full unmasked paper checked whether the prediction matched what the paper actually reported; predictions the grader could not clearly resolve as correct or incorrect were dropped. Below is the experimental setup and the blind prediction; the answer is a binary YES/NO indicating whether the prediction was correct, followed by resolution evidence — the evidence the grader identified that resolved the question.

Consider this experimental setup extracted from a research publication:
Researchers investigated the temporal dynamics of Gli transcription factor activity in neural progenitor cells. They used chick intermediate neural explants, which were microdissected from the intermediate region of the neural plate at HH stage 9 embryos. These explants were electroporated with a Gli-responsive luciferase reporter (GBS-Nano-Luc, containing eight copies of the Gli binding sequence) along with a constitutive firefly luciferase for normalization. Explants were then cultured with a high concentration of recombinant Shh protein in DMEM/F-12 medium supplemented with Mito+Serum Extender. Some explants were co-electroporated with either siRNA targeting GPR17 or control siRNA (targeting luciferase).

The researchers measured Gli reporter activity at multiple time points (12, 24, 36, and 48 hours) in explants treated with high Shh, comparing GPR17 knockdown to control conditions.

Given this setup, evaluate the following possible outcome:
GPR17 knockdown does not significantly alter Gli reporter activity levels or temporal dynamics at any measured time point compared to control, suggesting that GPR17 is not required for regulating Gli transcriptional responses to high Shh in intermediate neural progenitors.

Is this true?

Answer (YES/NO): NO